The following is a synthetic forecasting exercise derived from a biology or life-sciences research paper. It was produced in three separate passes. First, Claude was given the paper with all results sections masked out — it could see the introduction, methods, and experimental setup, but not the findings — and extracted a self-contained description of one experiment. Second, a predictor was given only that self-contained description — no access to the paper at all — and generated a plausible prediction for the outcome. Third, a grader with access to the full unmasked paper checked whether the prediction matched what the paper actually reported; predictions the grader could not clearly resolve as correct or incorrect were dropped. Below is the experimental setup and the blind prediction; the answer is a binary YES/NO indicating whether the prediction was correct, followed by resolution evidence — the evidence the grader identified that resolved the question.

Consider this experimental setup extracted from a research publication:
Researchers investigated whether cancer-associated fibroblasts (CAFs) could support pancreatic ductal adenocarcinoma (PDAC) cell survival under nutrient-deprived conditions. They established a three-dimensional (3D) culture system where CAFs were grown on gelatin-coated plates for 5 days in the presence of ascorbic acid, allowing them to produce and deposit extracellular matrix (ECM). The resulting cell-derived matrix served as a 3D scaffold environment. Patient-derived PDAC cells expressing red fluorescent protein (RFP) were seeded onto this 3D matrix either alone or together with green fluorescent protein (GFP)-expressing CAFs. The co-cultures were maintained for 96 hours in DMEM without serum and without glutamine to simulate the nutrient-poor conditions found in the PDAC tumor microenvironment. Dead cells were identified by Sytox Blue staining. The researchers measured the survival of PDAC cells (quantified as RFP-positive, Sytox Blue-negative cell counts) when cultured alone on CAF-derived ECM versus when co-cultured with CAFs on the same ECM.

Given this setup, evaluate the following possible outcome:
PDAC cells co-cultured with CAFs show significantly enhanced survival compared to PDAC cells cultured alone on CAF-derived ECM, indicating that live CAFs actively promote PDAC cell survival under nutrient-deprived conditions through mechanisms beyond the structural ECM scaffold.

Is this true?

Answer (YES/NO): YES